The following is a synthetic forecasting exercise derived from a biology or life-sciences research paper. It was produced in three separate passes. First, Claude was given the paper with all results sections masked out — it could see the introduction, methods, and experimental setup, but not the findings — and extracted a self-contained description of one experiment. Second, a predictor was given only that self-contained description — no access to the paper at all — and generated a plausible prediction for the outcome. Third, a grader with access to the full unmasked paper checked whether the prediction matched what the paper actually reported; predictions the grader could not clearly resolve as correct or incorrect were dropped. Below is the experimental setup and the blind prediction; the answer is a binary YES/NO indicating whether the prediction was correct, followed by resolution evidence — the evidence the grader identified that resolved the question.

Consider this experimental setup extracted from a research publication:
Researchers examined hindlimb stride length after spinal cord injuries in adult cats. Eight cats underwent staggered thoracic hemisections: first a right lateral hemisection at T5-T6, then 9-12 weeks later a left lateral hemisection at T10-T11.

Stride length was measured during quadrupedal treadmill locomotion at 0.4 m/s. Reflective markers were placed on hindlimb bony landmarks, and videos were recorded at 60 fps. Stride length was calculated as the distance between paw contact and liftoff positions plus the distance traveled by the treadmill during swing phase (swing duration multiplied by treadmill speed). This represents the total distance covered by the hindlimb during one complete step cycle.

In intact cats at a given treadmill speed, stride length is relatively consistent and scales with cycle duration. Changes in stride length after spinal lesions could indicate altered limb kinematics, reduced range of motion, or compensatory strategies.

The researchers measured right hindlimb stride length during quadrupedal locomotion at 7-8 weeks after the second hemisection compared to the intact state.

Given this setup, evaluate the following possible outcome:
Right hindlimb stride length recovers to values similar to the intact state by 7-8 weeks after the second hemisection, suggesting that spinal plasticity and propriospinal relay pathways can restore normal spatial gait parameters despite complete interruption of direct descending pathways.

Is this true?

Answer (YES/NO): NO